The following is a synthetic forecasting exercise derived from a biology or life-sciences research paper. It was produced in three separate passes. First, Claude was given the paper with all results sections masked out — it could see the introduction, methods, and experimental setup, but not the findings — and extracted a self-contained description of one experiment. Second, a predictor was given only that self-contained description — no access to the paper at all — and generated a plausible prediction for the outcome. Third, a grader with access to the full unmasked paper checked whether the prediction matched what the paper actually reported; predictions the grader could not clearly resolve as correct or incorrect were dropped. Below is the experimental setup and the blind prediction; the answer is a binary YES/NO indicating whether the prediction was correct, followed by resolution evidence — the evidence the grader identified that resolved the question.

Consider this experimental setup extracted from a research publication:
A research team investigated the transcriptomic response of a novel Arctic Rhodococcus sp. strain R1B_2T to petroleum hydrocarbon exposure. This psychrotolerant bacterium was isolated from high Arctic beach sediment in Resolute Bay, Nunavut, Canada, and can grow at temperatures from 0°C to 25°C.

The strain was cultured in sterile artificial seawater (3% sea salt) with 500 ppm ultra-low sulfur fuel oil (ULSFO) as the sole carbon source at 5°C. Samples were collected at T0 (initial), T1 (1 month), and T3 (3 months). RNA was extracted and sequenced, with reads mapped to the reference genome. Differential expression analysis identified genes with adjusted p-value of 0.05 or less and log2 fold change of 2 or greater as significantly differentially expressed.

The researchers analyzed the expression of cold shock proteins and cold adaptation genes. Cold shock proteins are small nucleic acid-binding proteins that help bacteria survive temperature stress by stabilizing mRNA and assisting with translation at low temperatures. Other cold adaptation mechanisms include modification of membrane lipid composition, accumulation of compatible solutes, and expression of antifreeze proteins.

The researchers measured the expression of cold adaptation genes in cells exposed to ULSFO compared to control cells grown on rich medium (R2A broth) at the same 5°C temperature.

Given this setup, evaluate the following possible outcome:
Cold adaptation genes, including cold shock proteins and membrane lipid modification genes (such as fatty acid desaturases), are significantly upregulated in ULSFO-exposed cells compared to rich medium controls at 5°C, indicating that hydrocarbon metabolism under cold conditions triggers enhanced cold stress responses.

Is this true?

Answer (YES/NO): YES